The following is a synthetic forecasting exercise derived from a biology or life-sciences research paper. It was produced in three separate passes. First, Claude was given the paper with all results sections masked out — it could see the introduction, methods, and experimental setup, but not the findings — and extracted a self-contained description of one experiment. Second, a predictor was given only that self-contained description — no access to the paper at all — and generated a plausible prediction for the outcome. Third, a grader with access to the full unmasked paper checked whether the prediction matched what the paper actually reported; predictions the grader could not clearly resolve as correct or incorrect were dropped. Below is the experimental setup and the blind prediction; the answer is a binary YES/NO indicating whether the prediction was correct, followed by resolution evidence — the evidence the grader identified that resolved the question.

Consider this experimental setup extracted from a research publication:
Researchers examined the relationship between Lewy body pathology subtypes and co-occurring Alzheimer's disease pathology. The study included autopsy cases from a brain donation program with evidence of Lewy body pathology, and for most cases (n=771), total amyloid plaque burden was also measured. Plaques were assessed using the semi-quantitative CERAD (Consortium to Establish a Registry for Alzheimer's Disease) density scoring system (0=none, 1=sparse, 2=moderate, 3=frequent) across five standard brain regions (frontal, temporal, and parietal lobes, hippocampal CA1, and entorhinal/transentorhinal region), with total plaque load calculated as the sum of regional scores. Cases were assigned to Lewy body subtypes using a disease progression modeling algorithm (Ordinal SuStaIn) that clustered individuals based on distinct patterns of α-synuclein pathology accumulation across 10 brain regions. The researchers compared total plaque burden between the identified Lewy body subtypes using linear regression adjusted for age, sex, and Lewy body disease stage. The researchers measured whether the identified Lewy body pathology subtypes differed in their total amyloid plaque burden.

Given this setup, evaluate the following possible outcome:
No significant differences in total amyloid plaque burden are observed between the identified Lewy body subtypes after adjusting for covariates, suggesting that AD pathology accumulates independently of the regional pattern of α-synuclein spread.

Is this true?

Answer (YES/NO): NO